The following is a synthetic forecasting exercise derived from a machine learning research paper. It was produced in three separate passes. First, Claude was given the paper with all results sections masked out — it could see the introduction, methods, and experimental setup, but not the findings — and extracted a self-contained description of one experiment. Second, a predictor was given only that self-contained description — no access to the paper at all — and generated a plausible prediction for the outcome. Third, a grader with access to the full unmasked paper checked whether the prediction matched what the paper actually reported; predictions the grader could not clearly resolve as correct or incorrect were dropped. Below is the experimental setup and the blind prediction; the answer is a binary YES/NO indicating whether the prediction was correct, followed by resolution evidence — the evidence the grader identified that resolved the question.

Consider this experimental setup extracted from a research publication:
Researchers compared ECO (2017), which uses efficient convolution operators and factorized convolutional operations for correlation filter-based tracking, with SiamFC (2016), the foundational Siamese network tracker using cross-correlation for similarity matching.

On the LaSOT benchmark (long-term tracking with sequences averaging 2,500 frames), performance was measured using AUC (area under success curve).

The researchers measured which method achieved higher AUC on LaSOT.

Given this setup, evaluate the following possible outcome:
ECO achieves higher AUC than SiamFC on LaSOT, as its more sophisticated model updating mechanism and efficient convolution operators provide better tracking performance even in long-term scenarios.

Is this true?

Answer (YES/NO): NO